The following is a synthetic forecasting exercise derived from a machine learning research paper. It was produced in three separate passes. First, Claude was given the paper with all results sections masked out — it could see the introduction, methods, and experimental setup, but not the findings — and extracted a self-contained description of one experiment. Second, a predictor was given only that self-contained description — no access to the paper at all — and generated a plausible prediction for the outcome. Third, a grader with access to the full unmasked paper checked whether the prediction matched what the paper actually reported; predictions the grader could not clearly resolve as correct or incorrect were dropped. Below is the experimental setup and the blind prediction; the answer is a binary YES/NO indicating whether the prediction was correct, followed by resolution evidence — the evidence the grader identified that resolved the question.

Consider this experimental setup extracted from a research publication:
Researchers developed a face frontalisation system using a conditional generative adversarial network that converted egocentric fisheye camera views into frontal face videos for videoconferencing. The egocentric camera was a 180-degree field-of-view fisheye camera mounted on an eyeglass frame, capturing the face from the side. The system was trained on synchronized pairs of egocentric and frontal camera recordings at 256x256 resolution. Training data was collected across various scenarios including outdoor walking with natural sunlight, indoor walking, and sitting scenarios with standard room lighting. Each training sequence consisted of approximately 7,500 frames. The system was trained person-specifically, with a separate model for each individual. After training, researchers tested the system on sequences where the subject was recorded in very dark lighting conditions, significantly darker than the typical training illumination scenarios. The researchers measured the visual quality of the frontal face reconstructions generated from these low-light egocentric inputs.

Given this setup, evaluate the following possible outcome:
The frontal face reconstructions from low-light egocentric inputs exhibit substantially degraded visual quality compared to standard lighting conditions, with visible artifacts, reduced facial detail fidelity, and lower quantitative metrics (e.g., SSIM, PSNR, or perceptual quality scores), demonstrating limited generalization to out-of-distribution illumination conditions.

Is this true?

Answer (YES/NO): NO